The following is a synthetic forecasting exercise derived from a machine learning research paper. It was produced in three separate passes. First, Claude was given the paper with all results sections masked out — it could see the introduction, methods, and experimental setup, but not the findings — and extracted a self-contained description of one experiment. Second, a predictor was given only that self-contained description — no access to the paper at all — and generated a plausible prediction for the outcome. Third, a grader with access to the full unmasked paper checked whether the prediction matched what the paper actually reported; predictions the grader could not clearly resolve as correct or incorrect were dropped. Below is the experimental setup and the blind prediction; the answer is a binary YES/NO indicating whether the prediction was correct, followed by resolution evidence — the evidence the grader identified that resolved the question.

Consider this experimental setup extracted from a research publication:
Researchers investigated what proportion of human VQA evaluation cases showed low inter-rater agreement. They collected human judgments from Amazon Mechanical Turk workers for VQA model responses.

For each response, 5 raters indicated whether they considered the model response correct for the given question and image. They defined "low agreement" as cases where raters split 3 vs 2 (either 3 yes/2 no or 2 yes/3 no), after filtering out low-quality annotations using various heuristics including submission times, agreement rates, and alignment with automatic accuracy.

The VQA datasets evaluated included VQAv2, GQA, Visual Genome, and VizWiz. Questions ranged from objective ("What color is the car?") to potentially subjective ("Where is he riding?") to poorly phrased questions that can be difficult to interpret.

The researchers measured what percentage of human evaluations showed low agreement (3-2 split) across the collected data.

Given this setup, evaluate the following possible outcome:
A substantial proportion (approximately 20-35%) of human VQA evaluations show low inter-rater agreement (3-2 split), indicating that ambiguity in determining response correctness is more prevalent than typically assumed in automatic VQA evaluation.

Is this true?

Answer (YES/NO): YES